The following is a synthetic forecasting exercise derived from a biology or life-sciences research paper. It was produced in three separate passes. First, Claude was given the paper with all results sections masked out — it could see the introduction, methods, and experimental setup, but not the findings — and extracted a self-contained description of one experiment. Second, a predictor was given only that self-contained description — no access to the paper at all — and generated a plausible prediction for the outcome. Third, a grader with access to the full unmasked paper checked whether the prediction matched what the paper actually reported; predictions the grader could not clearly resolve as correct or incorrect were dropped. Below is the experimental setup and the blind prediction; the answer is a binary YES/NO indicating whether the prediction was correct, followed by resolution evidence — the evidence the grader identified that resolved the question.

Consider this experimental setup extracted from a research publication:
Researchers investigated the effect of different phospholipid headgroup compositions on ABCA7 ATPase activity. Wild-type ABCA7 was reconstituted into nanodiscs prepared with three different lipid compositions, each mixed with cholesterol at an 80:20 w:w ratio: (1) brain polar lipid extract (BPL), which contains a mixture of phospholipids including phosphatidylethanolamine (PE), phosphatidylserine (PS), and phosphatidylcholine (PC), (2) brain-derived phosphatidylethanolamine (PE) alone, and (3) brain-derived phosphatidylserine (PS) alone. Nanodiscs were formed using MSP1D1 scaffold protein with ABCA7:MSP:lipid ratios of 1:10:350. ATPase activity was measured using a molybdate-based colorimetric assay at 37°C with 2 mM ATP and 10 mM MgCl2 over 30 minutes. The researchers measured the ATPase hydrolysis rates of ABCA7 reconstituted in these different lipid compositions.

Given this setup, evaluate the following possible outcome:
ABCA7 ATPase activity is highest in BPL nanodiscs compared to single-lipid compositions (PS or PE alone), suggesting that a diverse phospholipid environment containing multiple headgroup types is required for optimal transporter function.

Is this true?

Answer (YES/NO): NO